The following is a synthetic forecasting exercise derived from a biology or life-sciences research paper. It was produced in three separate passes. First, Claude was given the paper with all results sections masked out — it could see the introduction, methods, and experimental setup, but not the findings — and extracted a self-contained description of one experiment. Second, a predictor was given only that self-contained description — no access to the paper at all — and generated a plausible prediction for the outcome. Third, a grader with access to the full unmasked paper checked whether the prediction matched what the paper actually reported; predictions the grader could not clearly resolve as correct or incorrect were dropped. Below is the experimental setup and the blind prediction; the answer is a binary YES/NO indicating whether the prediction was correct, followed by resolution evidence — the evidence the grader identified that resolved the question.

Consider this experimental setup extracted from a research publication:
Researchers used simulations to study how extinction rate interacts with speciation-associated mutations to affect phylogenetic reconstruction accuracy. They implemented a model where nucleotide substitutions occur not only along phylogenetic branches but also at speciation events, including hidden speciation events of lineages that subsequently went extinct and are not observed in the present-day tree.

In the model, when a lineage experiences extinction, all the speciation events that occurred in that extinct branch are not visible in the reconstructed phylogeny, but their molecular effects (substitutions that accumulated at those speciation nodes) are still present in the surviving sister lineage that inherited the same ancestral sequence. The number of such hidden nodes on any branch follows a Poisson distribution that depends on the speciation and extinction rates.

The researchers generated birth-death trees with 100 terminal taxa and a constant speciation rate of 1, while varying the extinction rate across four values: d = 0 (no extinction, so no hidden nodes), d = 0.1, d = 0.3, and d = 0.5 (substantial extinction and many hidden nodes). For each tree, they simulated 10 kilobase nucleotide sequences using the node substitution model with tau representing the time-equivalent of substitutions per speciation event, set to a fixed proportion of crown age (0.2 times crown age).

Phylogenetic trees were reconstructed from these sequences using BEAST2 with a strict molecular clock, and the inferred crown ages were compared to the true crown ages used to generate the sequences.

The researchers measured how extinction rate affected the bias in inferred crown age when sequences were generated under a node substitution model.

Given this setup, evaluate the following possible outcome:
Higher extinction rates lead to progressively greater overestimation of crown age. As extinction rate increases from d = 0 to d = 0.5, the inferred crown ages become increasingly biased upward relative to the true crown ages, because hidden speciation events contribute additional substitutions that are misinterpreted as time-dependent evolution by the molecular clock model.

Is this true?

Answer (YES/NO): NO